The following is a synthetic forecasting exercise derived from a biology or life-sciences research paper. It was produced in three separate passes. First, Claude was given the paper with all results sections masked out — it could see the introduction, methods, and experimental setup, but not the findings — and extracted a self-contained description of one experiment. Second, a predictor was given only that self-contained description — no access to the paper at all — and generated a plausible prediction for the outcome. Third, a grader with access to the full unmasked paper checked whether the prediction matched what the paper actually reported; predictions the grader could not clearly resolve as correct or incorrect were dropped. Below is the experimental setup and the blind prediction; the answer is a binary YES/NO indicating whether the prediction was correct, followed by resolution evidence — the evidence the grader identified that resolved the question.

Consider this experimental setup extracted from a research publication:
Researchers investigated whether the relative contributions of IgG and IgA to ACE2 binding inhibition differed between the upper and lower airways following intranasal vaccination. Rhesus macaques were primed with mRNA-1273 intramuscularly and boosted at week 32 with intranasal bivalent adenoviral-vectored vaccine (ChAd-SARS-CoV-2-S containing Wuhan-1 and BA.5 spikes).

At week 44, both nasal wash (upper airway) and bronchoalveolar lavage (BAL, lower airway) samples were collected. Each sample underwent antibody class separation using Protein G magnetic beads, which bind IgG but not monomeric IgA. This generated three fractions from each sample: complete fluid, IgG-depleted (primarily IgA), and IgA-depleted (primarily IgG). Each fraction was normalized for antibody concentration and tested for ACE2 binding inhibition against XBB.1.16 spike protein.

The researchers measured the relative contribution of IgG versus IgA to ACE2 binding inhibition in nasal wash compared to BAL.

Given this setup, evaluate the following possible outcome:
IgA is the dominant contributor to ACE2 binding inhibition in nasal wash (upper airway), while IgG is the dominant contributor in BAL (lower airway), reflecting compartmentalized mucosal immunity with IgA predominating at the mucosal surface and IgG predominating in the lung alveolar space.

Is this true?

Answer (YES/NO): NO